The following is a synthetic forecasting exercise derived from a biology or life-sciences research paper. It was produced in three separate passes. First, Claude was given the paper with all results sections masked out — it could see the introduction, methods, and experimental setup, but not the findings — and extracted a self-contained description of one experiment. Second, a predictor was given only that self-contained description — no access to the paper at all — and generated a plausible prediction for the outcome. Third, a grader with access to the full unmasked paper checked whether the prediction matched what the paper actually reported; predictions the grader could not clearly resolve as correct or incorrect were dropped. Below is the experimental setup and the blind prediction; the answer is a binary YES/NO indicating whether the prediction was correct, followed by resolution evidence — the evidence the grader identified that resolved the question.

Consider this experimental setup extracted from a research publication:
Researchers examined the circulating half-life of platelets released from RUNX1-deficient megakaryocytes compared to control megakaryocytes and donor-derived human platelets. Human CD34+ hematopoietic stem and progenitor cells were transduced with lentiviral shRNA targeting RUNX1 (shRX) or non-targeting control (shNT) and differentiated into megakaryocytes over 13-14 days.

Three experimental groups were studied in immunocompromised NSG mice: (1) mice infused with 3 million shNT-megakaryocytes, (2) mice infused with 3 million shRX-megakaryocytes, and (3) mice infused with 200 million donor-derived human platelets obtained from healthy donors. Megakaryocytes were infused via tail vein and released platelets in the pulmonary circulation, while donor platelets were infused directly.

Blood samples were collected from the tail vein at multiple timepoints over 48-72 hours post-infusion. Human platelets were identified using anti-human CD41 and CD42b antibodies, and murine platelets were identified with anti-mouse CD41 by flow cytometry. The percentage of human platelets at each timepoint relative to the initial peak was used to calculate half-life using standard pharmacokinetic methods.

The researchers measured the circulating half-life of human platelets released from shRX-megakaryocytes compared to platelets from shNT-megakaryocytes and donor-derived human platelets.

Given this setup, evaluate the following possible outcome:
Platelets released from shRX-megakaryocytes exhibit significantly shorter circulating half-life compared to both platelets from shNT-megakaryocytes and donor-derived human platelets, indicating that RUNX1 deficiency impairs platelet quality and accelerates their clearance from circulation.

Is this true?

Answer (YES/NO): YES